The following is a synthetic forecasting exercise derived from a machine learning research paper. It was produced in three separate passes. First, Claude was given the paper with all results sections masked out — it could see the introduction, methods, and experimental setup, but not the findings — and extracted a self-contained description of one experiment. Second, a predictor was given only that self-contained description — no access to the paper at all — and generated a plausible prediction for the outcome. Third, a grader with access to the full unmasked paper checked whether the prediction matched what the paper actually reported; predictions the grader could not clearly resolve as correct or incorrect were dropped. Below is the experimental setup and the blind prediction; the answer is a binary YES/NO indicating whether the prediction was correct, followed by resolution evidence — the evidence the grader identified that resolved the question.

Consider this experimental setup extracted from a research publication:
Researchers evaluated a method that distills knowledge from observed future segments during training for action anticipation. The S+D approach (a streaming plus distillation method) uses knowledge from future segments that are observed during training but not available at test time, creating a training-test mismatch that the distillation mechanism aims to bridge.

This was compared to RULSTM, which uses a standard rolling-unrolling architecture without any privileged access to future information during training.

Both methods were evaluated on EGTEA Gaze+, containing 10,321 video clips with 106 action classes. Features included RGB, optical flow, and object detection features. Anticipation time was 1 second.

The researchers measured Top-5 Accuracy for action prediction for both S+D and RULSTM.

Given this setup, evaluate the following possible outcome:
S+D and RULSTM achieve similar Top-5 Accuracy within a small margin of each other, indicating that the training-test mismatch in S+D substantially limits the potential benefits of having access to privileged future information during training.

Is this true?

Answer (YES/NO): YES